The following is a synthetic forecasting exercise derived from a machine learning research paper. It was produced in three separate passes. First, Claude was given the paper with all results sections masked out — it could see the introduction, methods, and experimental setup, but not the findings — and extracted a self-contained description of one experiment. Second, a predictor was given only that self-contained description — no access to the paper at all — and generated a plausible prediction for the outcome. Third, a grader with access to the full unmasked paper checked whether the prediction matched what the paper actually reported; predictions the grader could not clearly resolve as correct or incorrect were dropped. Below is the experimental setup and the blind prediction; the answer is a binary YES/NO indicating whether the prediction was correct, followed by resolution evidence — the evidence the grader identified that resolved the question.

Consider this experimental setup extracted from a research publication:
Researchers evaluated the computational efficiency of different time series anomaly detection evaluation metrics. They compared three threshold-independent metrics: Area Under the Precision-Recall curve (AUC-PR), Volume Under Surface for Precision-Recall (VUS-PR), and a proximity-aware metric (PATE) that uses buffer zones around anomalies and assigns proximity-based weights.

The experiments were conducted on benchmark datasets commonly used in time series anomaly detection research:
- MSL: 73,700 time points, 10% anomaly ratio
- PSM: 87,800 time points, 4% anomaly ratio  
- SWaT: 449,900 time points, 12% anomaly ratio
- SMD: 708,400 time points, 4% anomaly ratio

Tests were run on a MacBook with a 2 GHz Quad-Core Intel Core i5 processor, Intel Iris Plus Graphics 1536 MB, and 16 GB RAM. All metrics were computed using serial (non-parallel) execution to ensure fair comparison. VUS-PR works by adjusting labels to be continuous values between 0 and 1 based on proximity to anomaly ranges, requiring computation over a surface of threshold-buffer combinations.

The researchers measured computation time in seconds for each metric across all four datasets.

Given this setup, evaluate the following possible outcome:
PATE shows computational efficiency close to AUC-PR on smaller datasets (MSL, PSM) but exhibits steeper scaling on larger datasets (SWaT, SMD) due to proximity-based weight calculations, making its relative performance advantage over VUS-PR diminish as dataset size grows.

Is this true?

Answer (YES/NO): NO